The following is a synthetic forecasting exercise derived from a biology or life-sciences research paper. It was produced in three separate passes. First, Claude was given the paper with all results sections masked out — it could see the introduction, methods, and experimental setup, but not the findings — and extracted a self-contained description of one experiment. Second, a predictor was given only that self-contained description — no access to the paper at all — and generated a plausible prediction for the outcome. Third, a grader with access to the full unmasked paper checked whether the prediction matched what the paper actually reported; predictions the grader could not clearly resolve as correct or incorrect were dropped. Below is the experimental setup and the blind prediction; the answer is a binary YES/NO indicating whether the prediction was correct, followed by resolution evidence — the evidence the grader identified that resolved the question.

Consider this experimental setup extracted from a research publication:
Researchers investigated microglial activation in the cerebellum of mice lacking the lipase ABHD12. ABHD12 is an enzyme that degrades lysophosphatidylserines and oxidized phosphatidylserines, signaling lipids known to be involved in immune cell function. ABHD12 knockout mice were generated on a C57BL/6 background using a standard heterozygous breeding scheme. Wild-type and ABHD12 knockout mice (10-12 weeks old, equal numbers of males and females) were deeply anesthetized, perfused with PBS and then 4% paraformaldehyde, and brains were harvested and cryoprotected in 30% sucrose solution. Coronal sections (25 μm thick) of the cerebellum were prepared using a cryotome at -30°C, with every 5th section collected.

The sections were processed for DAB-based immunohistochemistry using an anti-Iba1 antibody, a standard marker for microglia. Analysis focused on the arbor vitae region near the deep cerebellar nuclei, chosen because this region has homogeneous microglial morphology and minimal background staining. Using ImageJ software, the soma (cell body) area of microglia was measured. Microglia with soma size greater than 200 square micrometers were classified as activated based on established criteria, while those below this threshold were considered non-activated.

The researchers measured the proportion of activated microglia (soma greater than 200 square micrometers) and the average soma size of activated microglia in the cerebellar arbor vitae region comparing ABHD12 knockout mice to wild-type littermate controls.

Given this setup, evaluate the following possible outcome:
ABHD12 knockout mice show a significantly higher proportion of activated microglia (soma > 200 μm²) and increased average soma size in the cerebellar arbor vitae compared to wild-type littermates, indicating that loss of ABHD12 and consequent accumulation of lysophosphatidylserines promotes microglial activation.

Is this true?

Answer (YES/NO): NO